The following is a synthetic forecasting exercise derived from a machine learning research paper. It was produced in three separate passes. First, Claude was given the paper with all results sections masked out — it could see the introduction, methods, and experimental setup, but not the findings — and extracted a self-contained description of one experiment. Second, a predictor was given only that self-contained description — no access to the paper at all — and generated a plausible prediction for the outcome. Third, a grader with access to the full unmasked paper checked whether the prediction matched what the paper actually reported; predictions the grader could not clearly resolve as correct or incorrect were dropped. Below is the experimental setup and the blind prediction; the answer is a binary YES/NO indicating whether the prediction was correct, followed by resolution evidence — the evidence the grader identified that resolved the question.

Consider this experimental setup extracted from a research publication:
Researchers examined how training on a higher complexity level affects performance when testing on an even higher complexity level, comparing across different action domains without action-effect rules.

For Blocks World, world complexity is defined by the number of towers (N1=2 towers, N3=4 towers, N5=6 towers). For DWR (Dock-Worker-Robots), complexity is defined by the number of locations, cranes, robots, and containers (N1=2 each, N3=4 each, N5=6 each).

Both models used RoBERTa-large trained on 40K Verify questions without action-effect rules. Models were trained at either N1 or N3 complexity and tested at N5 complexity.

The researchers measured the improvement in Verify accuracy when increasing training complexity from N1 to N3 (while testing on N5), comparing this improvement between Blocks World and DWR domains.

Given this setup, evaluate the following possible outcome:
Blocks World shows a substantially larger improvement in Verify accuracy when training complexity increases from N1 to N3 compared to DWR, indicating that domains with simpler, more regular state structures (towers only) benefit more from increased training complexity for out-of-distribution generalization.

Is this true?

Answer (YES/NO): YES